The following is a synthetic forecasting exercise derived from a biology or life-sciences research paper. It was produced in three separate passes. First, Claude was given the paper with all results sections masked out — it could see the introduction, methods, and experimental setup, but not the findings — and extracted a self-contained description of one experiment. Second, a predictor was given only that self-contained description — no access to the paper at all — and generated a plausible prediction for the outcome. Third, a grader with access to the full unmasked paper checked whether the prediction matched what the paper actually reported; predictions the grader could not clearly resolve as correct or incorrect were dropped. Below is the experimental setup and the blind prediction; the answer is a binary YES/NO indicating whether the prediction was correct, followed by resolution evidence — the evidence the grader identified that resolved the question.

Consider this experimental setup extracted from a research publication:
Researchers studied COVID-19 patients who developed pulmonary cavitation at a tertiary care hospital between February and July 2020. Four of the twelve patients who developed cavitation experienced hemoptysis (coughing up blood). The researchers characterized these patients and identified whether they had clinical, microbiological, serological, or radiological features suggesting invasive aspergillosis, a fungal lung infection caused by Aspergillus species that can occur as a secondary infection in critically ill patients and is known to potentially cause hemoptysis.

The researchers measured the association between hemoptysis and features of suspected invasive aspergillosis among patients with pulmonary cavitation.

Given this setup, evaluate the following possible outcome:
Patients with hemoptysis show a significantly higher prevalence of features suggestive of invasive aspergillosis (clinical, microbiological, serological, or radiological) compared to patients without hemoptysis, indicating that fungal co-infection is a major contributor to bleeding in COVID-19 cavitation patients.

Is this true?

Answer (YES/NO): YES